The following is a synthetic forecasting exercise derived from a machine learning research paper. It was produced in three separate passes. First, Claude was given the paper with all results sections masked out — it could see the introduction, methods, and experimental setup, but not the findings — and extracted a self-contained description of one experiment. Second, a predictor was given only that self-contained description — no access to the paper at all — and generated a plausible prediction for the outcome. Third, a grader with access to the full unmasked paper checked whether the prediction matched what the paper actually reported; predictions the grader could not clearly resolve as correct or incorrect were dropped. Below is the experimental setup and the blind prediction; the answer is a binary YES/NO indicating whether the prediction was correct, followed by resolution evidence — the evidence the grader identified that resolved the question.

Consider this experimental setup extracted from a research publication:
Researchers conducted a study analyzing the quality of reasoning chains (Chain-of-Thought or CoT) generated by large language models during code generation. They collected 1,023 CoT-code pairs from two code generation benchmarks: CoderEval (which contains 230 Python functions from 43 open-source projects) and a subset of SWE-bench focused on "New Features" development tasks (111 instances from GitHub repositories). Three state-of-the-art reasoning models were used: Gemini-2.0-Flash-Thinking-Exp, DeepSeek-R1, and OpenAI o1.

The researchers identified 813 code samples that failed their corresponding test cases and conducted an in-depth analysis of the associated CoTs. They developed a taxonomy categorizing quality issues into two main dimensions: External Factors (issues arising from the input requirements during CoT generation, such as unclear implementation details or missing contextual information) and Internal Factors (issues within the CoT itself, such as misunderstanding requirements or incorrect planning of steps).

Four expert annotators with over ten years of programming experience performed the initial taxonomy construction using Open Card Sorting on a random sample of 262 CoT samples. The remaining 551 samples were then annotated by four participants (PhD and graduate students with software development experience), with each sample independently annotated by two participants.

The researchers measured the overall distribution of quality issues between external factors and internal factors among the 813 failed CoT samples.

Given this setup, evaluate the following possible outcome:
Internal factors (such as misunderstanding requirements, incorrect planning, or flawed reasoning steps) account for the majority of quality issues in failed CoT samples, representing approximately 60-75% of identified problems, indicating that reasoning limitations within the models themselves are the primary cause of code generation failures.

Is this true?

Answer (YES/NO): NO